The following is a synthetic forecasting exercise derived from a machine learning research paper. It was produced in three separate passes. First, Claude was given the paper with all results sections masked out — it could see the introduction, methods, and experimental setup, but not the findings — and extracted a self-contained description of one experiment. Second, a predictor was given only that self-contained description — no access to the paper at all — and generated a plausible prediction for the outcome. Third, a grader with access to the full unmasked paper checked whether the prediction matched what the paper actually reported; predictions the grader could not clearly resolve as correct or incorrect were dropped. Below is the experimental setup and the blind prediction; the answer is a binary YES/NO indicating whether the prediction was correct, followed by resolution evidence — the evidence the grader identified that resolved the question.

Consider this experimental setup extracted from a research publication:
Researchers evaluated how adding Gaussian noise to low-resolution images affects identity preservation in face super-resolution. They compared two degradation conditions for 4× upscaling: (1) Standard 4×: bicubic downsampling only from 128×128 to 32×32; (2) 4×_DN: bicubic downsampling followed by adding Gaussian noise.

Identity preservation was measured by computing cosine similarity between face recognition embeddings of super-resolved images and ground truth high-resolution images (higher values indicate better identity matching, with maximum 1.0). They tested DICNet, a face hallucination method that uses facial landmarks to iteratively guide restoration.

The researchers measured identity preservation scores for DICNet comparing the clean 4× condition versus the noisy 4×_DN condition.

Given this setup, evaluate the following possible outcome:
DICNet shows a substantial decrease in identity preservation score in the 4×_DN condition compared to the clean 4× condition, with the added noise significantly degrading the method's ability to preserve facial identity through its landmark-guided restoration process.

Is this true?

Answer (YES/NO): YES